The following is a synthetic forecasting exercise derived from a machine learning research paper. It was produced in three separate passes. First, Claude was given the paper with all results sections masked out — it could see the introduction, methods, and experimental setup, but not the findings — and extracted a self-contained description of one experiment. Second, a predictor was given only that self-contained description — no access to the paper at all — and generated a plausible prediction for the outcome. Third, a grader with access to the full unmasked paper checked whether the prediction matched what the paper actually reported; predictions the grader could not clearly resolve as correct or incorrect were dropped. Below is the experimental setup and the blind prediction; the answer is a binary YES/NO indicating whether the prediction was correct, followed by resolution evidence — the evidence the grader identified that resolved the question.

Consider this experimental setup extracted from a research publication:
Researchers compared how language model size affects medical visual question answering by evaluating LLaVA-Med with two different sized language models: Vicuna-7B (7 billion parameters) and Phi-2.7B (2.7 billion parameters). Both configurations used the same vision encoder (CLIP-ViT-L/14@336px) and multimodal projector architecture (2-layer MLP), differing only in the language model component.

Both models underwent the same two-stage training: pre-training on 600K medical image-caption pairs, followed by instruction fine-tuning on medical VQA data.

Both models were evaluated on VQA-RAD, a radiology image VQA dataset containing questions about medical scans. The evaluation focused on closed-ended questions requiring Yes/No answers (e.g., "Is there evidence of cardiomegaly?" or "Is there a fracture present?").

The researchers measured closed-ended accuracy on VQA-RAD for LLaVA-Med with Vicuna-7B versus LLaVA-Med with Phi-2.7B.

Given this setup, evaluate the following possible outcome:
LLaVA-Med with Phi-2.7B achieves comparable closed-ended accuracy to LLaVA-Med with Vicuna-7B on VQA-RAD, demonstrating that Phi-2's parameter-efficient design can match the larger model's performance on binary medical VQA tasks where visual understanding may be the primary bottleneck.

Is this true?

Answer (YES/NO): YES